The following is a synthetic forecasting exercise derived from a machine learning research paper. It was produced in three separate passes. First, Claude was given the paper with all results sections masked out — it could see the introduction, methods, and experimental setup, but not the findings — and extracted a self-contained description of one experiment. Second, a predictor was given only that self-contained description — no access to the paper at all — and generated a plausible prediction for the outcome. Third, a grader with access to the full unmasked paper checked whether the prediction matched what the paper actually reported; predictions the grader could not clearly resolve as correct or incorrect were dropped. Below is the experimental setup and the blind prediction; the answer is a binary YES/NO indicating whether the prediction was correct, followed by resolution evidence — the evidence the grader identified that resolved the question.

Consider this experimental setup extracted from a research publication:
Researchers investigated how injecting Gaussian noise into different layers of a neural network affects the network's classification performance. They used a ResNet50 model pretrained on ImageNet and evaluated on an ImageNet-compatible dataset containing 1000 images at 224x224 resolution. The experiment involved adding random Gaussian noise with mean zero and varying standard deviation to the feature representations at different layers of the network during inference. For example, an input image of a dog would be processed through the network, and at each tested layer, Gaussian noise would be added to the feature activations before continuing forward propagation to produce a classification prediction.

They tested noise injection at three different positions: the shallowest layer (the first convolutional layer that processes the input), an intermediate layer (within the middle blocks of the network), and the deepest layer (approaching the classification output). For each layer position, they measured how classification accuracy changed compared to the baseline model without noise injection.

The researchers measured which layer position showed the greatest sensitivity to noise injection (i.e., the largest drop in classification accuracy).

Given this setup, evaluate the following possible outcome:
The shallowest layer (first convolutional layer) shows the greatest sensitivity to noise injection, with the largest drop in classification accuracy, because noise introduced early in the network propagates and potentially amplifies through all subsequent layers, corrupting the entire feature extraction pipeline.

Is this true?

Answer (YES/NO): NO